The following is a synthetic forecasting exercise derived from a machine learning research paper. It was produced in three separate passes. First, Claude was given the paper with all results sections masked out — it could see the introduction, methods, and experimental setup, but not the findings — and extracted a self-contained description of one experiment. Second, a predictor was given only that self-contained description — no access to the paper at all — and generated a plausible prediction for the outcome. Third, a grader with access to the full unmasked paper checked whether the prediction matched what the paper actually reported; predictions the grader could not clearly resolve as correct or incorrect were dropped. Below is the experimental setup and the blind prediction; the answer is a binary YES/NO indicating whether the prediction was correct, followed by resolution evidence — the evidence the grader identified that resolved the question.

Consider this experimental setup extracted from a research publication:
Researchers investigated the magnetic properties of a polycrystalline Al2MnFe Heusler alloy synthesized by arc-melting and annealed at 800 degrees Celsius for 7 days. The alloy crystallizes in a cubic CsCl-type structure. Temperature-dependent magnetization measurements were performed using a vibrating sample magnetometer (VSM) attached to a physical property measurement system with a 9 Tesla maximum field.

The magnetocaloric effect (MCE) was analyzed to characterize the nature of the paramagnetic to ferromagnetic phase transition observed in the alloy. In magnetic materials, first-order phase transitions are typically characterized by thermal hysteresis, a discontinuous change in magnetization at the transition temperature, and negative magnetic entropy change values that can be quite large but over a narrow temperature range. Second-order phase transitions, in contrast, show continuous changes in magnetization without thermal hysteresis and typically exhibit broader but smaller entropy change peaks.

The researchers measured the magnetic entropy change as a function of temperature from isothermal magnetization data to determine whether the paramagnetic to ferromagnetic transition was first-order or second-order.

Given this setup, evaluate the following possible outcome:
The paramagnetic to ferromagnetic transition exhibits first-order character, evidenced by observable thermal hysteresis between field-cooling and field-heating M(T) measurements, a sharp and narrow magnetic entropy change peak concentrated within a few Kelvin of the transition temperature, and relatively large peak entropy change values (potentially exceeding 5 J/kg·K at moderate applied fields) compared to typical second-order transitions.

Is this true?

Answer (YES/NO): NO